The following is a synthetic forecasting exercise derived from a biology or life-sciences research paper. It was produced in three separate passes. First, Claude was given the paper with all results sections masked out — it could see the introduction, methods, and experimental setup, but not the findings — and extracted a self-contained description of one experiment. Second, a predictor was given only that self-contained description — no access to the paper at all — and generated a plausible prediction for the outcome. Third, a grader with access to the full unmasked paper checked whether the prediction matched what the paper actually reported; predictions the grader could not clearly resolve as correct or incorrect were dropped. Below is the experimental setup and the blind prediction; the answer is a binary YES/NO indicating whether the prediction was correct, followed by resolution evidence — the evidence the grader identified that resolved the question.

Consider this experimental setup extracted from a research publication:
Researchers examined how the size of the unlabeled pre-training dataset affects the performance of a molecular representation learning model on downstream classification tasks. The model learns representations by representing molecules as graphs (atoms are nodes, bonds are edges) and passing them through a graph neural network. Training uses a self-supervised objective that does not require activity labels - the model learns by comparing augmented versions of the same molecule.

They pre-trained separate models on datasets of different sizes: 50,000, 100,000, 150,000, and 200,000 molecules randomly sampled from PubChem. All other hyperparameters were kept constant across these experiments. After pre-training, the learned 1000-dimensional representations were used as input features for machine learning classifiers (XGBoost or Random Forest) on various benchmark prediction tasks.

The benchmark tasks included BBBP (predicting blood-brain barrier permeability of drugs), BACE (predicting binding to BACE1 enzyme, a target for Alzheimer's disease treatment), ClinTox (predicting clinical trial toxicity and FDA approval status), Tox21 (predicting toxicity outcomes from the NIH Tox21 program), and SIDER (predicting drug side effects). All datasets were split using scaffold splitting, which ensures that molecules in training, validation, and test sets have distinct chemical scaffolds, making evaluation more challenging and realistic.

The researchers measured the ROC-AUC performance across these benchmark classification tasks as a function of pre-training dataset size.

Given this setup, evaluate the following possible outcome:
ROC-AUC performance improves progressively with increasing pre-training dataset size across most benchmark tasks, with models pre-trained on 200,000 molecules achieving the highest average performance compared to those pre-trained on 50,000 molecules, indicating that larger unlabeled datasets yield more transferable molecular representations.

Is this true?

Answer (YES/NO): NO